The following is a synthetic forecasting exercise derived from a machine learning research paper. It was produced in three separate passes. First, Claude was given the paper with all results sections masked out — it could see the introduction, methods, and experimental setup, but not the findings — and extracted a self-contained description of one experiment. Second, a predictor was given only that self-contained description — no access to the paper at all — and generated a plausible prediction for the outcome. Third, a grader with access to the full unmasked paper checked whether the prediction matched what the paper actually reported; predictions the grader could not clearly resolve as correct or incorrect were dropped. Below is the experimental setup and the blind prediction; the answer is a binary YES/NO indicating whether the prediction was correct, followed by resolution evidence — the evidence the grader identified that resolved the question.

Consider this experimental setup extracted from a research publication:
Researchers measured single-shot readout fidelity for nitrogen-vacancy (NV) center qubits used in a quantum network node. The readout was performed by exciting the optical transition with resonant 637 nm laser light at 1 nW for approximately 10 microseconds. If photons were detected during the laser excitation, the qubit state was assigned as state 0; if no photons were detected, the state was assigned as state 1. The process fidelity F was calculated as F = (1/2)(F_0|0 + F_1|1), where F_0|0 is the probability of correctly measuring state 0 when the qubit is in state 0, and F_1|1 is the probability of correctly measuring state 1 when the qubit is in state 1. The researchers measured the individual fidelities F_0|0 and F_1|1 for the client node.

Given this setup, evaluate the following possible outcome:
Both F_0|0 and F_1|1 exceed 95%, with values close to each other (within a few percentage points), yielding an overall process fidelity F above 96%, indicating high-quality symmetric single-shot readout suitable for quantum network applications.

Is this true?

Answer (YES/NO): NO